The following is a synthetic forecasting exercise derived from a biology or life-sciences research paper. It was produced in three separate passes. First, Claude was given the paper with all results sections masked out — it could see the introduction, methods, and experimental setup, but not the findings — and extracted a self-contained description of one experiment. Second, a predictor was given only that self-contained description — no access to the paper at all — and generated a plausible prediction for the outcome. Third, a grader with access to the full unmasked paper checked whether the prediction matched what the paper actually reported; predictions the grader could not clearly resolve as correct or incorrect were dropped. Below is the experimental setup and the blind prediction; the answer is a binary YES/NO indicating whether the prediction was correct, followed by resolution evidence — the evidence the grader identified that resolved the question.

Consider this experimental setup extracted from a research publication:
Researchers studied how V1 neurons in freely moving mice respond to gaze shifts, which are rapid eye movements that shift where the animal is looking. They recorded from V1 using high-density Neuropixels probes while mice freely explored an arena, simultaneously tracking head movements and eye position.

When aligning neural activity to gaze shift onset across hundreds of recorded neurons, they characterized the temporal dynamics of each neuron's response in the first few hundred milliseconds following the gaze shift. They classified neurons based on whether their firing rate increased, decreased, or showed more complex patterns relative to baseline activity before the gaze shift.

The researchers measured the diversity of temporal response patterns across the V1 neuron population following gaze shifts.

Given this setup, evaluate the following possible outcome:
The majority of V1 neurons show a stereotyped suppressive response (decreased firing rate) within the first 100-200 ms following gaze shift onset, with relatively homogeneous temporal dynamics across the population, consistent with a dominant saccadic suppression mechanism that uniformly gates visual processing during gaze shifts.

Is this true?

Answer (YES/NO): NO